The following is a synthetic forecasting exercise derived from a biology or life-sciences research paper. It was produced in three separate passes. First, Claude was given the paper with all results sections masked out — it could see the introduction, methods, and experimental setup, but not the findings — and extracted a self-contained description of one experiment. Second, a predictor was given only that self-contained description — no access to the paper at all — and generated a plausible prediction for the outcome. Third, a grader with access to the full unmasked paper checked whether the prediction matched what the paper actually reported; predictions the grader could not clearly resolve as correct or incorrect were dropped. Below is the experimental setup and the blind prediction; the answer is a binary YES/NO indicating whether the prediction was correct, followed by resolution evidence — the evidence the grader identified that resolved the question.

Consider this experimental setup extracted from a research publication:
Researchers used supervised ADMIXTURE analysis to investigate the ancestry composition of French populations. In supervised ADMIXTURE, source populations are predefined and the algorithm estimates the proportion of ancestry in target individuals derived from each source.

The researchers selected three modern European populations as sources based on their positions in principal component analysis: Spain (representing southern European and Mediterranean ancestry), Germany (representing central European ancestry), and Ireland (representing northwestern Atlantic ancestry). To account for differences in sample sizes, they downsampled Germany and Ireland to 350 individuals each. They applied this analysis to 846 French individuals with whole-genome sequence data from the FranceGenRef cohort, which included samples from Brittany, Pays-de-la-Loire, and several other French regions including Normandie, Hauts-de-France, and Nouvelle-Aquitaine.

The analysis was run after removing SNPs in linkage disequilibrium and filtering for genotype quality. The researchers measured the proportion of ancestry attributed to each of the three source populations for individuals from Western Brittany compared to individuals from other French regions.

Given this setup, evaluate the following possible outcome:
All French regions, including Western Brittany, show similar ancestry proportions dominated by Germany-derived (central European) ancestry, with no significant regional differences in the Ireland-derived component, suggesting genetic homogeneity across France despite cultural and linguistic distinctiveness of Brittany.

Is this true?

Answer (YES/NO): NO